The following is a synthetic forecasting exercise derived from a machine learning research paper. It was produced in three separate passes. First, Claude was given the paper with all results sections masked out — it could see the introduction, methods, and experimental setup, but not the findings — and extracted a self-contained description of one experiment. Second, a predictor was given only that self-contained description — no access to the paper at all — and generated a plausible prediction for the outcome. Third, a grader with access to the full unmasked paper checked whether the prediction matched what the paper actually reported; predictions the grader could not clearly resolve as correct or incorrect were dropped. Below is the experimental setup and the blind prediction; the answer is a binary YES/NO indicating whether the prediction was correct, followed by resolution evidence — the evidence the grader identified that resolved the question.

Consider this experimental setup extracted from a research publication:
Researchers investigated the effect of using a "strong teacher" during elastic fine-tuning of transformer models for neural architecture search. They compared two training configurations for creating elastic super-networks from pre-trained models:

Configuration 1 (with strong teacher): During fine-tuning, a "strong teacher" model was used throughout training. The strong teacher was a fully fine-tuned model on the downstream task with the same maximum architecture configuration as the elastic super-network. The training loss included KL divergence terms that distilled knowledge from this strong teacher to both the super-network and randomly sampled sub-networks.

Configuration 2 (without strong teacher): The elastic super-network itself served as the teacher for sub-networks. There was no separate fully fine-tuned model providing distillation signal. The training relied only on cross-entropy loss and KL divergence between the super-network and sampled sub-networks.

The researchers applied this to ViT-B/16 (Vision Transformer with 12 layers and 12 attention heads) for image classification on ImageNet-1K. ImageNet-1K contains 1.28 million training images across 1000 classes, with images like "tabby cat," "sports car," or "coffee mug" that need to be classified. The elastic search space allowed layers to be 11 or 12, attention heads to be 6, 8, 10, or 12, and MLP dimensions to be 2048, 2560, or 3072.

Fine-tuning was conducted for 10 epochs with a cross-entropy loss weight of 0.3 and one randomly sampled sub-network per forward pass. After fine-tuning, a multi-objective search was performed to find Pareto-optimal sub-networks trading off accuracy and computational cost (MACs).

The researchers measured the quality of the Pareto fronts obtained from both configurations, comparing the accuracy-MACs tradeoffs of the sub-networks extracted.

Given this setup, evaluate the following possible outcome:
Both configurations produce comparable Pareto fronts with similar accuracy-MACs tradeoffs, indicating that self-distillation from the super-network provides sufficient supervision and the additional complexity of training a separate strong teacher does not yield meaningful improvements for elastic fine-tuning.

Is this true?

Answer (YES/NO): NO